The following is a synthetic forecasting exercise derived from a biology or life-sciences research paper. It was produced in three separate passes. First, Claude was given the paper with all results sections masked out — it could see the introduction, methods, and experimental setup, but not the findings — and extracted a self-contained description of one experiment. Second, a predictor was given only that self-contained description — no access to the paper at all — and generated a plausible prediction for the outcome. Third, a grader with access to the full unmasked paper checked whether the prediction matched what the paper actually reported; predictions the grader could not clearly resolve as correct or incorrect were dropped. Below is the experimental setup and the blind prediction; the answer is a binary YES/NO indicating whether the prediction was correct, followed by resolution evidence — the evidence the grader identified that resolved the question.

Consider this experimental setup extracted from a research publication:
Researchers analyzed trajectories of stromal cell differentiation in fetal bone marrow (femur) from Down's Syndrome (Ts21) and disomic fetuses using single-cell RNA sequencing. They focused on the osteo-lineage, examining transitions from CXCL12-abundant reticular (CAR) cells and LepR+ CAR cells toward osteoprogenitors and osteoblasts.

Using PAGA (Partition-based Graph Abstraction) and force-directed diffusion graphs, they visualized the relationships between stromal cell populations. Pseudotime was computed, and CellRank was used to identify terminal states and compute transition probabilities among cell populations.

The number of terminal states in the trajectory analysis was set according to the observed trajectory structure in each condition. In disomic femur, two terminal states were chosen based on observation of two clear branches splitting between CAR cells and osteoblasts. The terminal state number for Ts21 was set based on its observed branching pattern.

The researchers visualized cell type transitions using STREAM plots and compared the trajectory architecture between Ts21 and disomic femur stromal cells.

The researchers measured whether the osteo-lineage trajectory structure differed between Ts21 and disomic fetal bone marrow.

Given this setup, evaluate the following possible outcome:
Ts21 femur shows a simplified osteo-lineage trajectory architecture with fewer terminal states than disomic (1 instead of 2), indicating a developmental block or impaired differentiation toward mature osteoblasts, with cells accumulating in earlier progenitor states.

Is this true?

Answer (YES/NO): YES